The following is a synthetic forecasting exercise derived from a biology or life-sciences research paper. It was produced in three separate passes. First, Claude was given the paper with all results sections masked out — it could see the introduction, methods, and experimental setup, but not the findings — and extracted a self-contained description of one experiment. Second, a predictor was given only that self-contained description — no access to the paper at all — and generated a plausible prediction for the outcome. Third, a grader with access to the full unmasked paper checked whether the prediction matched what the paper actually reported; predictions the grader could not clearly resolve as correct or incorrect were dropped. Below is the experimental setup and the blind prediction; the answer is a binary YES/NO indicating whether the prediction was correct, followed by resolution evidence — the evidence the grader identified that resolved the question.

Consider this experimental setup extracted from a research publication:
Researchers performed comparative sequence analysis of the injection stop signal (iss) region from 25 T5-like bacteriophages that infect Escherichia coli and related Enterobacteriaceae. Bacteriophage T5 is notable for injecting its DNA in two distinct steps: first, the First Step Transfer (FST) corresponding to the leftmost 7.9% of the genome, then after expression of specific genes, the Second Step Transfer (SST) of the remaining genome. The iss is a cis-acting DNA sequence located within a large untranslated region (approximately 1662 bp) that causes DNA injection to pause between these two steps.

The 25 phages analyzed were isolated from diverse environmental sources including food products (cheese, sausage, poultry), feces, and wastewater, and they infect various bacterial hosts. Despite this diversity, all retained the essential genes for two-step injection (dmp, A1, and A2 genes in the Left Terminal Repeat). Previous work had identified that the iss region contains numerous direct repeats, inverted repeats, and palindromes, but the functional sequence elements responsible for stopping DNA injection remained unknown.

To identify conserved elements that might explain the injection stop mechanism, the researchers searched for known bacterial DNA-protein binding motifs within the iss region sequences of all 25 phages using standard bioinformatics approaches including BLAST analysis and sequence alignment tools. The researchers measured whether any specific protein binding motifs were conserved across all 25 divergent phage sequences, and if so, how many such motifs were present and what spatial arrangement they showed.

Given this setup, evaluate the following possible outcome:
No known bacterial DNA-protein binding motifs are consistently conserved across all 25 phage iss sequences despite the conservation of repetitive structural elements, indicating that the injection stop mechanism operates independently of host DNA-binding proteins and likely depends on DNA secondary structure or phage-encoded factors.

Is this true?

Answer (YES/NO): NO